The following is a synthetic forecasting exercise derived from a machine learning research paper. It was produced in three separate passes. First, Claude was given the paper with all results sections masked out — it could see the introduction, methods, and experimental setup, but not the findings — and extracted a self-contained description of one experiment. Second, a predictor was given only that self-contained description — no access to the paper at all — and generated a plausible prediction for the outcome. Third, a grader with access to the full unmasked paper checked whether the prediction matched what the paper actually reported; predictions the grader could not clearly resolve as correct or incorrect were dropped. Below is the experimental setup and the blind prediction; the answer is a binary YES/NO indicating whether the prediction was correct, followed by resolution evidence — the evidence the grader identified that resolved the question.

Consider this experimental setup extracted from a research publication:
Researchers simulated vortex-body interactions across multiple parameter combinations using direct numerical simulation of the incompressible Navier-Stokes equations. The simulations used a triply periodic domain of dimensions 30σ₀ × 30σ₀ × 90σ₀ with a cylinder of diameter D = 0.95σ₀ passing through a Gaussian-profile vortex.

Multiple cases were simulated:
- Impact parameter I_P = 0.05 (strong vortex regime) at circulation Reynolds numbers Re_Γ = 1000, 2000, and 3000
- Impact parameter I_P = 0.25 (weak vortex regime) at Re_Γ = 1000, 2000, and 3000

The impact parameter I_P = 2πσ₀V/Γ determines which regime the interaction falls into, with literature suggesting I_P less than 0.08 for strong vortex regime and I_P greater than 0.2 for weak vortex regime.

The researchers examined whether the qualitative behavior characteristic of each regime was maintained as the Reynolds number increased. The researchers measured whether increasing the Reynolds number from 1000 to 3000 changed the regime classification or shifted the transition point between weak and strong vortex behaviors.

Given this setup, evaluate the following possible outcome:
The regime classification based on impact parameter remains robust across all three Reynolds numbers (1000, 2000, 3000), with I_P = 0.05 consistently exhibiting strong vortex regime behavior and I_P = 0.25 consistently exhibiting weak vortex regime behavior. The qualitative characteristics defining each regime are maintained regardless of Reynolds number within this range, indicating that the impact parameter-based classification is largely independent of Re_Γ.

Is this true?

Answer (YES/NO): YES